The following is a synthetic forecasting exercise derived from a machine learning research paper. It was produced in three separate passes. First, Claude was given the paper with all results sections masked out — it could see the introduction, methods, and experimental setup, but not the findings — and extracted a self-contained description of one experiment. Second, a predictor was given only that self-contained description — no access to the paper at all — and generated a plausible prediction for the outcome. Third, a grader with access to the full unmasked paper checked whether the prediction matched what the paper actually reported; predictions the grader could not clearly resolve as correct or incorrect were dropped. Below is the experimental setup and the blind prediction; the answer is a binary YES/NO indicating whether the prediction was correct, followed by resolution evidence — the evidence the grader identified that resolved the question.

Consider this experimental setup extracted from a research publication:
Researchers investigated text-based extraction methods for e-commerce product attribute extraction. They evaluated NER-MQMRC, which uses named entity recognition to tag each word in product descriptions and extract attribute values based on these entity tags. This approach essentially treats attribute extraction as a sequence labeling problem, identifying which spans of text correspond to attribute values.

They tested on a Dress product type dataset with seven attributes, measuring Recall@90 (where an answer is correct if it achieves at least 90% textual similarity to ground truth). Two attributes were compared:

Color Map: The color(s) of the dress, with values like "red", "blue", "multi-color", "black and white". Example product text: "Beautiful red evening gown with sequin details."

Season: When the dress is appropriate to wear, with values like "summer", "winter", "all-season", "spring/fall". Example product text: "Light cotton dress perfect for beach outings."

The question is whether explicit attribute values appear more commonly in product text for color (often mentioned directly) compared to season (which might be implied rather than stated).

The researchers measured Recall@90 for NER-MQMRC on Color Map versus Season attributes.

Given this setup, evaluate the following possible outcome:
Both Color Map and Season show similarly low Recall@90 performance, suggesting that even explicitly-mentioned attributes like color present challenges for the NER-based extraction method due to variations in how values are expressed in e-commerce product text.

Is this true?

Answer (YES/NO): NO